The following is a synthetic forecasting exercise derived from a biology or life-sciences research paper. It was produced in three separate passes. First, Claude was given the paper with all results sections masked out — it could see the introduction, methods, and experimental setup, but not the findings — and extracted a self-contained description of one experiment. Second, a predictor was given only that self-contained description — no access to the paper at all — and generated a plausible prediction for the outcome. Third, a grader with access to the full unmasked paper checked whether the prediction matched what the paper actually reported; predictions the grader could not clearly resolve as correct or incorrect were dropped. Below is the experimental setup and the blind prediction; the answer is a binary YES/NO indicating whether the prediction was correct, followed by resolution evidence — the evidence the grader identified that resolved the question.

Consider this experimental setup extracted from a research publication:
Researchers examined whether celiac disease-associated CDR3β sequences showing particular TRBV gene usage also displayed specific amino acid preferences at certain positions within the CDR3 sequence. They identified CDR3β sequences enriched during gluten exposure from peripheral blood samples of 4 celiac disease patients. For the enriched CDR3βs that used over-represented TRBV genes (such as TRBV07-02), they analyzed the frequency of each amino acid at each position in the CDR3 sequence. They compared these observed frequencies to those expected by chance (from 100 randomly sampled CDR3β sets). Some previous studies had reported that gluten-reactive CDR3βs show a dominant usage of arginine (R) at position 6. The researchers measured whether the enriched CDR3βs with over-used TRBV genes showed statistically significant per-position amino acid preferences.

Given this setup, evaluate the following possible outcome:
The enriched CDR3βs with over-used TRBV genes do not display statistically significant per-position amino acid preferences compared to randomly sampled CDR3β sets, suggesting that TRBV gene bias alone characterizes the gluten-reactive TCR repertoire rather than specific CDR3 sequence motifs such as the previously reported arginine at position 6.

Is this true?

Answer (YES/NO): NO